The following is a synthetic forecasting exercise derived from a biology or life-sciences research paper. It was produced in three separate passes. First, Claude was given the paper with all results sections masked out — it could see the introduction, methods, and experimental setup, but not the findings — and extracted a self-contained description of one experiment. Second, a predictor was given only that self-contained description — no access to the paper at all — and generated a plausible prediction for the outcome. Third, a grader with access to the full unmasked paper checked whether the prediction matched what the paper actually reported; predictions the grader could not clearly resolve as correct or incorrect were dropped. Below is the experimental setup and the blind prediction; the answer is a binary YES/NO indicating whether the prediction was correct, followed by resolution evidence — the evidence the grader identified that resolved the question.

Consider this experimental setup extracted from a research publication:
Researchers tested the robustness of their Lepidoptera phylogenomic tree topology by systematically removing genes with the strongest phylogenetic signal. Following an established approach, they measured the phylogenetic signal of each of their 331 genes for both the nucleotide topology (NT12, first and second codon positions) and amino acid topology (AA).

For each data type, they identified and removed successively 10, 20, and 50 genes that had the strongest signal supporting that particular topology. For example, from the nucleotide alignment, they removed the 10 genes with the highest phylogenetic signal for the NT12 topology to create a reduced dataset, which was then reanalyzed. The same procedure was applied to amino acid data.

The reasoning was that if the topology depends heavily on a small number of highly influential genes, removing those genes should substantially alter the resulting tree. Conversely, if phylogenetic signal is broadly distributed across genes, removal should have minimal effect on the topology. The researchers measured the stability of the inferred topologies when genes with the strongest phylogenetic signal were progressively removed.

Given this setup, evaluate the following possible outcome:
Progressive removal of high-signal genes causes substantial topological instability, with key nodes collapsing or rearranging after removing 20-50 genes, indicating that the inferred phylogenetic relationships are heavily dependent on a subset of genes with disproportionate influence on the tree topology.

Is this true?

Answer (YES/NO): NO